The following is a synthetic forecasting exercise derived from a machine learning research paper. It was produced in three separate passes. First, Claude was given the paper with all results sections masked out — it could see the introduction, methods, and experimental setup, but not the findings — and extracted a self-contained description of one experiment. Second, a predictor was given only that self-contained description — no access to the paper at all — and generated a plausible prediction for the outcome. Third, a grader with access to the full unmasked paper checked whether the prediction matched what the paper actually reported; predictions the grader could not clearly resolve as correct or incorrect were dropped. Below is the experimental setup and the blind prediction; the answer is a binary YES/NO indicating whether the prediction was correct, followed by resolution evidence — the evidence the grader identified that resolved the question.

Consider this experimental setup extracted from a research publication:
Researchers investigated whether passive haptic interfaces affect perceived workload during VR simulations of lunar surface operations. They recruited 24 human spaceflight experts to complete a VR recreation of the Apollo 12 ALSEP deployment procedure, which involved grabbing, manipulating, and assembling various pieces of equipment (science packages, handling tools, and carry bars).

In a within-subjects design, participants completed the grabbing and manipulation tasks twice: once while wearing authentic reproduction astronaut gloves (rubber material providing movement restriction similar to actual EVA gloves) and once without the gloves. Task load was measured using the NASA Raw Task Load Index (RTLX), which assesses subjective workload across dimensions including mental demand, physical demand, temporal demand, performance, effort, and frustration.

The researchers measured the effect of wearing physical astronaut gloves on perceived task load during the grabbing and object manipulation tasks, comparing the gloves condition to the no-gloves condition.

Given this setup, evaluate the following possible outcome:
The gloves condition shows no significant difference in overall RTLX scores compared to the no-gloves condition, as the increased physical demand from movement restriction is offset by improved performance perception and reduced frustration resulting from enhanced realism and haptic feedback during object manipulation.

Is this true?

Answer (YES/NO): NO